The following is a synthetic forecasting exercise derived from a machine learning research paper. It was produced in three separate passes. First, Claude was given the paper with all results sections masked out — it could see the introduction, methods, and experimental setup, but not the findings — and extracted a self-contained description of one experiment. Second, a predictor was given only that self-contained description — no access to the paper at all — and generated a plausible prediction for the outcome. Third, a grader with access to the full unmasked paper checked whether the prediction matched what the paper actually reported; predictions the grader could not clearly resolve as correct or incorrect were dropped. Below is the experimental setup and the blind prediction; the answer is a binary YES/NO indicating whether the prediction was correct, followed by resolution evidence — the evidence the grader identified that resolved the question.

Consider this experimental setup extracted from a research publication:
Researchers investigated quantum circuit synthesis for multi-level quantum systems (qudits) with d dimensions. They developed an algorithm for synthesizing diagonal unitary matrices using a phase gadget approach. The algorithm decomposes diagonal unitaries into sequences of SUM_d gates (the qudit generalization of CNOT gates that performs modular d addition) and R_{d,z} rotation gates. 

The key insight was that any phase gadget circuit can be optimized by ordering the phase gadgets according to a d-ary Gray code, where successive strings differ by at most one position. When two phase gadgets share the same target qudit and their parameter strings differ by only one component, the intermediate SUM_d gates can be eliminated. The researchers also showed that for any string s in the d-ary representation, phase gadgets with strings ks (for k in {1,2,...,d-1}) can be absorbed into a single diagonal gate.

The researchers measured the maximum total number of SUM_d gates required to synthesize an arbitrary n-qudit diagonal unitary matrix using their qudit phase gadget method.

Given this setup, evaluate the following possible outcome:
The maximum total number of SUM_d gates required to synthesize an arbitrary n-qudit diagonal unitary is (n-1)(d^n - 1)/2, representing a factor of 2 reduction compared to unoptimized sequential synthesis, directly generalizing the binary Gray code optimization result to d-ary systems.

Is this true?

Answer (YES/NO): NO